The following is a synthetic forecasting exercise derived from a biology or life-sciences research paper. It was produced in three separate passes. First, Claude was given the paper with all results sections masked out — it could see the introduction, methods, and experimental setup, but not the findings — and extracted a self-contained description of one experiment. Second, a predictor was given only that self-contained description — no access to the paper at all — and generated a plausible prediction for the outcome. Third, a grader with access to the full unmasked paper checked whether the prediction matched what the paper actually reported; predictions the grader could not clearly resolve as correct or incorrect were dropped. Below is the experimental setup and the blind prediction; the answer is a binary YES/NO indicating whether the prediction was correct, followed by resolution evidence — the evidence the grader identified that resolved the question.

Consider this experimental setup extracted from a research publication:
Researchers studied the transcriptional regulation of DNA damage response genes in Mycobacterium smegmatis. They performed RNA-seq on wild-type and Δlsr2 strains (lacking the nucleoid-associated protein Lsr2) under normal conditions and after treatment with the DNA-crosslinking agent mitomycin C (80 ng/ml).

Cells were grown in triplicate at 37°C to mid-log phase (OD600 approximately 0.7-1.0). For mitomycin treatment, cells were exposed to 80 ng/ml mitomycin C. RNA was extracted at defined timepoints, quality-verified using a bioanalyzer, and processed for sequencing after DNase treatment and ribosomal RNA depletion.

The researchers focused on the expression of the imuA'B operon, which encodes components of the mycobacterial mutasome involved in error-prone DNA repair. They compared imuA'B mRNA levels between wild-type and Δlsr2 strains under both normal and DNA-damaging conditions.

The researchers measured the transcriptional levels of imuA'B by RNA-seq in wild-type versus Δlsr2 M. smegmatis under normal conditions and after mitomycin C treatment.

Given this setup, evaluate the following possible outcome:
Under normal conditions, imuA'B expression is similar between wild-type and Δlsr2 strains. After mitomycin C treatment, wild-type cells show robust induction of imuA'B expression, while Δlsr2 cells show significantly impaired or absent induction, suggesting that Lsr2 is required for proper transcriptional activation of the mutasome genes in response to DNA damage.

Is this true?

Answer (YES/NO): NO